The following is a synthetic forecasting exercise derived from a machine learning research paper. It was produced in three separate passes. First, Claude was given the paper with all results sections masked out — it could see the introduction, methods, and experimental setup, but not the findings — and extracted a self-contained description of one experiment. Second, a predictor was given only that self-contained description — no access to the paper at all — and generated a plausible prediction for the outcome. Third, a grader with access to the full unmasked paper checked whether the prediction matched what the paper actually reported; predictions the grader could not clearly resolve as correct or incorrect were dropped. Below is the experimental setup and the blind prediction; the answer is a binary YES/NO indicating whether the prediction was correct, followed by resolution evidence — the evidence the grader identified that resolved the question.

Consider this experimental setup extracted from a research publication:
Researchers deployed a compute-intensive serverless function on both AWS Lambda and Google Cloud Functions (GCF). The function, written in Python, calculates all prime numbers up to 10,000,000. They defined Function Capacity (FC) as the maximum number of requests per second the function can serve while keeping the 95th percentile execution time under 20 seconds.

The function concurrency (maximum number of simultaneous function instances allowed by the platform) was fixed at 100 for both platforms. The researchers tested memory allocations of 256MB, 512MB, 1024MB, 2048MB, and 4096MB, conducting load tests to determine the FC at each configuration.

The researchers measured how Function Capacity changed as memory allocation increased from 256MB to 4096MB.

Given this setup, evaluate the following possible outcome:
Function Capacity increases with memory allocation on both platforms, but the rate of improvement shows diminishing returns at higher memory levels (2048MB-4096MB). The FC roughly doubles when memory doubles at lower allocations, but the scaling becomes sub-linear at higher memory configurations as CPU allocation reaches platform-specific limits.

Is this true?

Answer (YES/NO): NO